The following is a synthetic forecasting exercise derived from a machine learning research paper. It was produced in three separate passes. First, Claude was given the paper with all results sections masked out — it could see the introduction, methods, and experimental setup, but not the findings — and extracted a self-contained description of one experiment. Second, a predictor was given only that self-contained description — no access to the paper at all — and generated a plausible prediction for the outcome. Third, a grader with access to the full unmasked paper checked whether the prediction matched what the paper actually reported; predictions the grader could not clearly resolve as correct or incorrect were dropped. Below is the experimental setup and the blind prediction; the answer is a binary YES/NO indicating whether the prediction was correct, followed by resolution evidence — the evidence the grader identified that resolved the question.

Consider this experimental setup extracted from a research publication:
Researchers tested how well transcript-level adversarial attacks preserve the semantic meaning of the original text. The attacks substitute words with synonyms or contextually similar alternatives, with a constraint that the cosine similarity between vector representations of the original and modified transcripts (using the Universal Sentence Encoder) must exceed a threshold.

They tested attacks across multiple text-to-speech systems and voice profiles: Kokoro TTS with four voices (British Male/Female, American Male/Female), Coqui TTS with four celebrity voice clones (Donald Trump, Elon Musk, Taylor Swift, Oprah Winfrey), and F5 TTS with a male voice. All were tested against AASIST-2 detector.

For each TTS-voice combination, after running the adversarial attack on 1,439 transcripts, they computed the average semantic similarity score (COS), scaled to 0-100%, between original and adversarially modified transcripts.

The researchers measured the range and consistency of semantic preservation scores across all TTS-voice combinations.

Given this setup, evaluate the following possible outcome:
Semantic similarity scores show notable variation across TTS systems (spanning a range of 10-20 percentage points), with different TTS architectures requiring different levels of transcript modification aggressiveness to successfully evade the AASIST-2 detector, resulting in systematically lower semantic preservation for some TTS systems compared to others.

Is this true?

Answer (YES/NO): NO